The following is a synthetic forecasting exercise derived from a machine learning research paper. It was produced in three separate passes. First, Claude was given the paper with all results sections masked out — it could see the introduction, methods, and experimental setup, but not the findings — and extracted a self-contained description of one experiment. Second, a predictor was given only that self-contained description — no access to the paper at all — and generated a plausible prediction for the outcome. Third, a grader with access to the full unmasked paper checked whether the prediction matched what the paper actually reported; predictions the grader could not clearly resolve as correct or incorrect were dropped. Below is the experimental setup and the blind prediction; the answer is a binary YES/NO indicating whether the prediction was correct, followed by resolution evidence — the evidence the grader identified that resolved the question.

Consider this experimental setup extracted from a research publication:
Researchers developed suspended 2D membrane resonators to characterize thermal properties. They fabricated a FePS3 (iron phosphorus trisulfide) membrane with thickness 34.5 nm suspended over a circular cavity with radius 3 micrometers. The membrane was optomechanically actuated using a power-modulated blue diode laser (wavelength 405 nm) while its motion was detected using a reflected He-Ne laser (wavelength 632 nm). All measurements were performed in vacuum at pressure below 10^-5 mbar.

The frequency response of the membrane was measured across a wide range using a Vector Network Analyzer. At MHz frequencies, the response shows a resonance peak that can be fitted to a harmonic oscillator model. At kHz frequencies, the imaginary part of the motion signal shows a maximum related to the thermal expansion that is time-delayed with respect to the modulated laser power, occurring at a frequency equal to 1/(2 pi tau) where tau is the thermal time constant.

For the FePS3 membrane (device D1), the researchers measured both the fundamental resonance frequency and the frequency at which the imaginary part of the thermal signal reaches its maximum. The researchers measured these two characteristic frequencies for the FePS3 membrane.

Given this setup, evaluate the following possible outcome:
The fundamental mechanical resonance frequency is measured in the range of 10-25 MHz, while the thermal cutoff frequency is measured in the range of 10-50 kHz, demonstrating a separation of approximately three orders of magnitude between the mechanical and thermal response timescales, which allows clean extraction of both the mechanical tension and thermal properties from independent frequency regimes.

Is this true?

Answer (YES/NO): NO